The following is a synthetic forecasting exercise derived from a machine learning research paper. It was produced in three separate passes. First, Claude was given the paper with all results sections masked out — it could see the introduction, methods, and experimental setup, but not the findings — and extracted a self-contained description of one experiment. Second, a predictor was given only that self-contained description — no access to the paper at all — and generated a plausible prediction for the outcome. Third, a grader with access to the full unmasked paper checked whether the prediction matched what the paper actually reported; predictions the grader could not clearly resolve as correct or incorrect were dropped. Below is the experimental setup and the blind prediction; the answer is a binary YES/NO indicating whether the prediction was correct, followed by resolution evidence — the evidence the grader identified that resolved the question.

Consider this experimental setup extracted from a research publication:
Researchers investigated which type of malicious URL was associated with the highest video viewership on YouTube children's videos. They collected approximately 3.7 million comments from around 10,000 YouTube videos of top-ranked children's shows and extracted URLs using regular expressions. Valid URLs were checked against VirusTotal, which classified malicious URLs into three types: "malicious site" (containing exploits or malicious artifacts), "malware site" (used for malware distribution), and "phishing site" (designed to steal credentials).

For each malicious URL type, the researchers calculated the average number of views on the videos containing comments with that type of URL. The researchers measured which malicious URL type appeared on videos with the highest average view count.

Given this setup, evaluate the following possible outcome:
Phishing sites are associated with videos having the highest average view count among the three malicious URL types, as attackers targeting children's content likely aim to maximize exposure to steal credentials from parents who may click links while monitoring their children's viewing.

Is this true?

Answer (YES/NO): YES